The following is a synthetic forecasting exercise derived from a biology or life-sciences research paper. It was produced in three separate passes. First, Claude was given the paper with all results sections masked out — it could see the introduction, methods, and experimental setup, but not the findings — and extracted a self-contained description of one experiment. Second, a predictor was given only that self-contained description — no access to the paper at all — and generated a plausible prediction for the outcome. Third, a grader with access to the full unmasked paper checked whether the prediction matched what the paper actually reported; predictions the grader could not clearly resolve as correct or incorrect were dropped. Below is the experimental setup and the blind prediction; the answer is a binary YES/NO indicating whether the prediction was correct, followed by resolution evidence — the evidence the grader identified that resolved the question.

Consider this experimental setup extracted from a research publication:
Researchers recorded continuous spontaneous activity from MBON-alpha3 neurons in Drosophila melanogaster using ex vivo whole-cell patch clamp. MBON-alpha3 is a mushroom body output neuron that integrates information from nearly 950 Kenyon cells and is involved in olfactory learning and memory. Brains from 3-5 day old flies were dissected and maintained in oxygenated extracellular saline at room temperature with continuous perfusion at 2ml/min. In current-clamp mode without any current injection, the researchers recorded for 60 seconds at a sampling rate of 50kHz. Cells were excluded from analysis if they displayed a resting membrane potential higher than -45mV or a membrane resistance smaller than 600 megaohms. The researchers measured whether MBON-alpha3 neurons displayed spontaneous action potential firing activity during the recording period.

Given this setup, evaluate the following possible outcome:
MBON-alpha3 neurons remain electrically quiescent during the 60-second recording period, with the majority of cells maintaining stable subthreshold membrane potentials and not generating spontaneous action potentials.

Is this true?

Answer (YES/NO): NO